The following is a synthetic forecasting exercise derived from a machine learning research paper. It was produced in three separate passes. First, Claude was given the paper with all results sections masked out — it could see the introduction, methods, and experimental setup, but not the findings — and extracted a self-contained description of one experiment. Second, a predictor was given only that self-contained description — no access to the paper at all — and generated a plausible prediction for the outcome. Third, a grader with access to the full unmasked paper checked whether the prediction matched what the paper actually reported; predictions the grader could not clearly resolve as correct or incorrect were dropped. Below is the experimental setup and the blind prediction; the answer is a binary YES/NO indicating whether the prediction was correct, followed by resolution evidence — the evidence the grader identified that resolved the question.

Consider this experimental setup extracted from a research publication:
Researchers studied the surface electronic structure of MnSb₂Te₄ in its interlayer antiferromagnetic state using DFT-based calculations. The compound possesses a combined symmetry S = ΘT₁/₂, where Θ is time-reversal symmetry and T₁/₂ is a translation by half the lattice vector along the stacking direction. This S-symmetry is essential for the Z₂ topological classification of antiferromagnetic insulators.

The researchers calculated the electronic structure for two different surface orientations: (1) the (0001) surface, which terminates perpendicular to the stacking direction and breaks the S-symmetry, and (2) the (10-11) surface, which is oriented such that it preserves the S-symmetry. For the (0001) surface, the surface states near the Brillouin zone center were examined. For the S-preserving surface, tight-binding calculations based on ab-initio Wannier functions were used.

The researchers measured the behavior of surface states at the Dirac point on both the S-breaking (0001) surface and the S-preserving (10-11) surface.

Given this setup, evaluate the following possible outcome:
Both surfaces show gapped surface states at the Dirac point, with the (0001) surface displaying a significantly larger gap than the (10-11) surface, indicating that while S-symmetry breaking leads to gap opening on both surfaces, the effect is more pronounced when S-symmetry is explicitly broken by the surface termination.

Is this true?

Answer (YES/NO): NO